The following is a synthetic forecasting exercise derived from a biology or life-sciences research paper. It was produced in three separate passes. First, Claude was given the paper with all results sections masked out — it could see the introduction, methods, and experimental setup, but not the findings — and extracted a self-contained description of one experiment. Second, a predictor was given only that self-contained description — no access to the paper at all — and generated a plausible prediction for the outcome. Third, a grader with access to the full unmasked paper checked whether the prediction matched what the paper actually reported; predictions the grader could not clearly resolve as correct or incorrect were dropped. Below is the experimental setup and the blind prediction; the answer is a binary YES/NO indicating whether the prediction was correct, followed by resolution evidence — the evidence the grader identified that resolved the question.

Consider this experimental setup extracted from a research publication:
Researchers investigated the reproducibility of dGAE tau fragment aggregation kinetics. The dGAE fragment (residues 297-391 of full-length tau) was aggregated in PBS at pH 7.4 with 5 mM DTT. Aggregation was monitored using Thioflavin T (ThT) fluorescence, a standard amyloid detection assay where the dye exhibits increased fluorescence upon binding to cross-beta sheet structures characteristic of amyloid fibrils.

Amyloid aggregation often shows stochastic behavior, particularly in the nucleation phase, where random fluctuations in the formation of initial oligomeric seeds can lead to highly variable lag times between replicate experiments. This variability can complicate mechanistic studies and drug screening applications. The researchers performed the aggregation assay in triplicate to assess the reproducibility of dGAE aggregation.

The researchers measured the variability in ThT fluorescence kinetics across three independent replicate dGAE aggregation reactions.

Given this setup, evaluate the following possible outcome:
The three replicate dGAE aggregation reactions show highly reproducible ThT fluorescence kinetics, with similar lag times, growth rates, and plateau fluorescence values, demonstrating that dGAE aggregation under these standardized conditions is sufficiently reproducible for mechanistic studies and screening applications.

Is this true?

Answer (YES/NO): YES